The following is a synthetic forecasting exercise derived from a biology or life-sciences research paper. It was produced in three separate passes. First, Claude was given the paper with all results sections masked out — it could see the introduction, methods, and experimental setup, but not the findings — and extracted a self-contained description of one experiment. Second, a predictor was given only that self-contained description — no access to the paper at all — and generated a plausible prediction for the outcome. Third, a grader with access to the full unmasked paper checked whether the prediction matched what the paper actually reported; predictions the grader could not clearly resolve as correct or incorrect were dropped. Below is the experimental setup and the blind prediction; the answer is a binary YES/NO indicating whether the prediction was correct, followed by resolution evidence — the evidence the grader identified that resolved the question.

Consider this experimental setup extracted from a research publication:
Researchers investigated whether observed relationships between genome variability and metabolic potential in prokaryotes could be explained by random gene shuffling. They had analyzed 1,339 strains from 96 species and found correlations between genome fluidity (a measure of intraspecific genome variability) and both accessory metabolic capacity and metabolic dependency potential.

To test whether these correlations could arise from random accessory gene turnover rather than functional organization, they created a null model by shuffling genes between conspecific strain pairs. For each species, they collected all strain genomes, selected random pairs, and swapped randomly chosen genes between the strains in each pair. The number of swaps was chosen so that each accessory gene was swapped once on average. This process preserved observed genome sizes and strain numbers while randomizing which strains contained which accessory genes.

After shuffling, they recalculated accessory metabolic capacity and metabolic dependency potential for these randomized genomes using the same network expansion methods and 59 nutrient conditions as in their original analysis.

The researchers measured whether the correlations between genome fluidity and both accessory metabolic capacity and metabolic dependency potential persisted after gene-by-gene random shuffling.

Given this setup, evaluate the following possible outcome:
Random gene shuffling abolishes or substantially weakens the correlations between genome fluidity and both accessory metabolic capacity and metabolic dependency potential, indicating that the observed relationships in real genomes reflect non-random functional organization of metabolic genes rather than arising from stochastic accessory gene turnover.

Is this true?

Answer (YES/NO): YES